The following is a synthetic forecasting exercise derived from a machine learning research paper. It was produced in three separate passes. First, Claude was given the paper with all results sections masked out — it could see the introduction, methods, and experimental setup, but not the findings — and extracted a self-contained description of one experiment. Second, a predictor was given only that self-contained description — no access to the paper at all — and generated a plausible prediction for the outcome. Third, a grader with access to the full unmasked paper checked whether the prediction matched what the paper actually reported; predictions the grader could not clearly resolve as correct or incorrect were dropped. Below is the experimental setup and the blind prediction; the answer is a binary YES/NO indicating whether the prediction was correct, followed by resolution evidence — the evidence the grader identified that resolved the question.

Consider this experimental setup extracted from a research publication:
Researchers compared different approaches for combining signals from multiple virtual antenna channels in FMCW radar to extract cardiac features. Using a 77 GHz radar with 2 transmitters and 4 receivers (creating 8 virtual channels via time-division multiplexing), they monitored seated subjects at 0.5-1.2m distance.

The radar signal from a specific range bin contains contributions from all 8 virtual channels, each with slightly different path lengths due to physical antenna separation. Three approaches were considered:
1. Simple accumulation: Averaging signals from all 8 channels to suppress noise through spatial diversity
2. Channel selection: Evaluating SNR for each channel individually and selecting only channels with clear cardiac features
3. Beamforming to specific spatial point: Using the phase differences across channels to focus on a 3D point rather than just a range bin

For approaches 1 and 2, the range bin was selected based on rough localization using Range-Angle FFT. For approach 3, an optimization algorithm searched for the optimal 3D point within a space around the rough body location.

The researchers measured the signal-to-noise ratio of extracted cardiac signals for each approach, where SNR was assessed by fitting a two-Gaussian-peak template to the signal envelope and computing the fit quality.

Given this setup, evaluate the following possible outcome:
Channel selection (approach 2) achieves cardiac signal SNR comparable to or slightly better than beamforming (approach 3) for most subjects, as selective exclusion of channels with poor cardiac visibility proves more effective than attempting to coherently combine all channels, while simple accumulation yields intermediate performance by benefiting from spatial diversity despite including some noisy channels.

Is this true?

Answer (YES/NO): NO